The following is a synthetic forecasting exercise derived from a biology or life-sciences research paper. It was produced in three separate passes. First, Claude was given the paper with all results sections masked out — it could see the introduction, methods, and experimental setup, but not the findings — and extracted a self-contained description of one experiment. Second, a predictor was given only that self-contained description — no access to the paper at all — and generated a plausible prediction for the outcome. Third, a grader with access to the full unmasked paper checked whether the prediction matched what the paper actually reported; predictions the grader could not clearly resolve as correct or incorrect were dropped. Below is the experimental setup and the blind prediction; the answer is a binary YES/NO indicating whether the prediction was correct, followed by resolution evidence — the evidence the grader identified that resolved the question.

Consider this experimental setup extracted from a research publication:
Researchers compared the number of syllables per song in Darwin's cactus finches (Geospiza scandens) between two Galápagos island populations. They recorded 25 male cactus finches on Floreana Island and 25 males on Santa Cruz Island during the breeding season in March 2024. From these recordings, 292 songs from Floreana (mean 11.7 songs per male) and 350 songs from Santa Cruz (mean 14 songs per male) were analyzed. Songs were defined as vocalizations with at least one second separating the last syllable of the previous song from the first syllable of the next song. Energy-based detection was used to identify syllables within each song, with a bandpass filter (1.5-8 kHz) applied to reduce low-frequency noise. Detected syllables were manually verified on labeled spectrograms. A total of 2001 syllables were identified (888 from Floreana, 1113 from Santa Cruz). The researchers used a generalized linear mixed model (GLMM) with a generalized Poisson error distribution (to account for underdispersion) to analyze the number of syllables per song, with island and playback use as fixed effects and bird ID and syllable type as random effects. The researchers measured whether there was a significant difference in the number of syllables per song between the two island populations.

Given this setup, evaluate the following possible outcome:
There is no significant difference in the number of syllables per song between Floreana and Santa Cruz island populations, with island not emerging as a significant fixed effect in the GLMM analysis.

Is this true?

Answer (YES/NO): YES